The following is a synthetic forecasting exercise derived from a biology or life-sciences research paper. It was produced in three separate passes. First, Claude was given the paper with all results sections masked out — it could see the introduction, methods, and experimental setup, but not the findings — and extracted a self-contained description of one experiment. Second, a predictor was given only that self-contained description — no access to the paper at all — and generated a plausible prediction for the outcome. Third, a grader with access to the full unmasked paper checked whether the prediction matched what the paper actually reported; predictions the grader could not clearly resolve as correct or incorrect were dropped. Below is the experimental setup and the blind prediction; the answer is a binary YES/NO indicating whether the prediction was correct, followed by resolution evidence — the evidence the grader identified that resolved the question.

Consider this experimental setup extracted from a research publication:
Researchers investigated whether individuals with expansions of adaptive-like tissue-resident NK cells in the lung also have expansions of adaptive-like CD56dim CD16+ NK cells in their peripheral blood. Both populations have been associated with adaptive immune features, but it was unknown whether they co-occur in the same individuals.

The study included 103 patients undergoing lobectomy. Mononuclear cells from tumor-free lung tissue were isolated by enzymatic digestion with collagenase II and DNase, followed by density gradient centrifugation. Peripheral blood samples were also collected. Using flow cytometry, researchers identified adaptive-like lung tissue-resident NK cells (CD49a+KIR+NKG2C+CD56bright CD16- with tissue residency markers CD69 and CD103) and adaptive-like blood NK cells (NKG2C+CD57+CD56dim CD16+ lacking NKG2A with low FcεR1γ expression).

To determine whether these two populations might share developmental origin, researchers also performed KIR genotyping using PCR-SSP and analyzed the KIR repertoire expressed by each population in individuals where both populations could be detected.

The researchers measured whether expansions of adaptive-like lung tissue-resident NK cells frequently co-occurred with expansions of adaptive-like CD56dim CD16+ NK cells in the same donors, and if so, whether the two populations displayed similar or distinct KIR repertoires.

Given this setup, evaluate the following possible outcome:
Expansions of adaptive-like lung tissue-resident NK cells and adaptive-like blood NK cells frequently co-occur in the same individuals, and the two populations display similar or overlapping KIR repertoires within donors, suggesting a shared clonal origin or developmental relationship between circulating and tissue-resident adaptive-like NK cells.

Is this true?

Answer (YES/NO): NO